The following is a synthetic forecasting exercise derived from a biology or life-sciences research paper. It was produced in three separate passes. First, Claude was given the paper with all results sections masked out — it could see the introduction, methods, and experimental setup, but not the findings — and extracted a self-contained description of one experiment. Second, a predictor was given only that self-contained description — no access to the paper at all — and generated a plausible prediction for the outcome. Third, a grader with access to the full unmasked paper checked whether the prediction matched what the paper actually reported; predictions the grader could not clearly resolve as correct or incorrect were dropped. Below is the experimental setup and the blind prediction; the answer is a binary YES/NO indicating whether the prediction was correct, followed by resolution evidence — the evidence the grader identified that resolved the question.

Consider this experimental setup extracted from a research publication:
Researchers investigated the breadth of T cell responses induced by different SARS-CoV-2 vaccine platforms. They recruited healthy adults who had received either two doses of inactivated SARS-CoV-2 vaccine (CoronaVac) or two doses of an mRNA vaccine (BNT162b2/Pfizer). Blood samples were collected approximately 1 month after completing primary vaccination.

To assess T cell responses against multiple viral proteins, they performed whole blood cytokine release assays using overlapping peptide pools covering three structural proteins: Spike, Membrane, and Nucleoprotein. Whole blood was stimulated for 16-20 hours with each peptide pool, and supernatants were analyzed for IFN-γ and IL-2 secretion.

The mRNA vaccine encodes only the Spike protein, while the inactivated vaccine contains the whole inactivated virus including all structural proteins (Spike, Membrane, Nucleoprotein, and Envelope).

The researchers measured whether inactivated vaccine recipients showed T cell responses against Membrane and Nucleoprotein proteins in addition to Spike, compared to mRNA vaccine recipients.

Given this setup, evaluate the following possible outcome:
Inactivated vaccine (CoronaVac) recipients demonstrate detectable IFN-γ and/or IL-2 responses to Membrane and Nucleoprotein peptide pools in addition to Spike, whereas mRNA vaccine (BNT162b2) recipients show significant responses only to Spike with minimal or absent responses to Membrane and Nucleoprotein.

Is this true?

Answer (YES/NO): YES